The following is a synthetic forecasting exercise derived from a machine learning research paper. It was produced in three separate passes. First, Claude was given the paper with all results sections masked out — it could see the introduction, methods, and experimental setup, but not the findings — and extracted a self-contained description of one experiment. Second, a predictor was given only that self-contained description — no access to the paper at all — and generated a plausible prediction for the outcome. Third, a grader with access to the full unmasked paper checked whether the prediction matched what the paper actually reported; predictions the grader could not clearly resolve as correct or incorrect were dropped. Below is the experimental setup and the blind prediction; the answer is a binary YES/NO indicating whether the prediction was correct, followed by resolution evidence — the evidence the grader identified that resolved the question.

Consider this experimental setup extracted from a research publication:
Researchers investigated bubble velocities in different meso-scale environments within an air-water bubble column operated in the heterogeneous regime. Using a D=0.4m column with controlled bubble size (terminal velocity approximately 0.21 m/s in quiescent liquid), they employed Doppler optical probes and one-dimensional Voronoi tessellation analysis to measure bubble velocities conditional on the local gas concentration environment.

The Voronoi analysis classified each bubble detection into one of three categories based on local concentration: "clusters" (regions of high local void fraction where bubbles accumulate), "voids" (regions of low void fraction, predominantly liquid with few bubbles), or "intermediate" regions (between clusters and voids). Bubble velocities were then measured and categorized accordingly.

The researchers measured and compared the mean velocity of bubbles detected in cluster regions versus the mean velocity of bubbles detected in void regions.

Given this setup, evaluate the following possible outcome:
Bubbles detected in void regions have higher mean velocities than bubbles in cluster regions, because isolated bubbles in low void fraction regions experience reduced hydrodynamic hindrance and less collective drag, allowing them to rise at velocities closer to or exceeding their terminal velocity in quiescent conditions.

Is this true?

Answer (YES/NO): NO